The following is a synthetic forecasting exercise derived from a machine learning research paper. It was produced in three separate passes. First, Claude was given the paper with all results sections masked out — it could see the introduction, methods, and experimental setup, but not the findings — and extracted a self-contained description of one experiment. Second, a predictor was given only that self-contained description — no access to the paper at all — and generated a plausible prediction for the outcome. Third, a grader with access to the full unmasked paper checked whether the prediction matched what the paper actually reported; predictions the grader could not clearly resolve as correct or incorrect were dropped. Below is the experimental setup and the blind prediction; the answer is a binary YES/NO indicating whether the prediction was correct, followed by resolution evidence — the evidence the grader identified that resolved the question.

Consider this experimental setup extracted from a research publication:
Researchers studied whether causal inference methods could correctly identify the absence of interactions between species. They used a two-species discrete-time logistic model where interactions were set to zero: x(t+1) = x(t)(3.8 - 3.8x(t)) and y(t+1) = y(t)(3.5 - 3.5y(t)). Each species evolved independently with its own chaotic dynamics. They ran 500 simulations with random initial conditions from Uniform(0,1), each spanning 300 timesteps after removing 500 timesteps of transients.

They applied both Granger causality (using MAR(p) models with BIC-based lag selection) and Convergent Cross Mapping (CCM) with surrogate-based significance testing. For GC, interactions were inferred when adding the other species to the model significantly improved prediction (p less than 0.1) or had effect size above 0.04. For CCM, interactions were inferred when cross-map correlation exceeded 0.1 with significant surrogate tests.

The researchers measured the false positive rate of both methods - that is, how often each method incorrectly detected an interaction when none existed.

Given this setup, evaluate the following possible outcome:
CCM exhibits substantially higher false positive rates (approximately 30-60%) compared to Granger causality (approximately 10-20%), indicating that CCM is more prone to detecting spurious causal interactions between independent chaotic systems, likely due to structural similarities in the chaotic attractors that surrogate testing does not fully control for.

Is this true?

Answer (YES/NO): NO